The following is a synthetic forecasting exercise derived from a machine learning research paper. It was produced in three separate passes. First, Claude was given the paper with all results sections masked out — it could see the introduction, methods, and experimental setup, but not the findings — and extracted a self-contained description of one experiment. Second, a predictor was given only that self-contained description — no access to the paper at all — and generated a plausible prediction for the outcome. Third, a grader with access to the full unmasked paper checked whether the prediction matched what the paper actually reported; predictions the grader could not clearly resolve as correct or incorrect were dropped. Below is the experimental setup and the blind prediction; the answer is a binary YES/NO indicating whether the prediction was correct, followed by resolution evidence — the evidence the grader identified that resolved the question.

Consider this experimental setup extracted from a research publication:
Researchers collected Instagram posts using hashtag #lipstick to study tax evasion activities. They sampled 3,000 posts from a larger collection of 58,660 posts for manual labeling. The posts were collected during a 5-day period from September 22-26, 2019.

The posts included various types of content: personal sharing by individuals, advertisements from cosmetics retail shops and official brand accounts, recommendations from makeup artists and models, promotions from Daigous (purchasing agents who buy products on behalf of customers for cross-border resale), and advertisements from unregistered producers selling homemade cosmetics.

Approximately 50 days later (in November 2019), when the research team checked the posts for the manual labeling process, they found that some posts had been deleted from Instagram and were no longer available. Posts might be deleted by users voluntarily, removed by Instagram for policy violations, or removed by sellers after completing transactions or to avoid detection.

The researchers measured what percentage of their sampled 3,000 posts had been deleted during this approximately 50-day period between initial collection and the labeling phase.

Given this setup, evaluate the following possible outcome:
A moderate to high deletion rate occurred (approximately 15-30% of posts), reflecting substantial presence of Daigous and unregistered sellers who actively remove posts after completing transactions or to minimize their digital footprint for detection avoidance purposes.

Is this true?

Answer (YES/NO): YES